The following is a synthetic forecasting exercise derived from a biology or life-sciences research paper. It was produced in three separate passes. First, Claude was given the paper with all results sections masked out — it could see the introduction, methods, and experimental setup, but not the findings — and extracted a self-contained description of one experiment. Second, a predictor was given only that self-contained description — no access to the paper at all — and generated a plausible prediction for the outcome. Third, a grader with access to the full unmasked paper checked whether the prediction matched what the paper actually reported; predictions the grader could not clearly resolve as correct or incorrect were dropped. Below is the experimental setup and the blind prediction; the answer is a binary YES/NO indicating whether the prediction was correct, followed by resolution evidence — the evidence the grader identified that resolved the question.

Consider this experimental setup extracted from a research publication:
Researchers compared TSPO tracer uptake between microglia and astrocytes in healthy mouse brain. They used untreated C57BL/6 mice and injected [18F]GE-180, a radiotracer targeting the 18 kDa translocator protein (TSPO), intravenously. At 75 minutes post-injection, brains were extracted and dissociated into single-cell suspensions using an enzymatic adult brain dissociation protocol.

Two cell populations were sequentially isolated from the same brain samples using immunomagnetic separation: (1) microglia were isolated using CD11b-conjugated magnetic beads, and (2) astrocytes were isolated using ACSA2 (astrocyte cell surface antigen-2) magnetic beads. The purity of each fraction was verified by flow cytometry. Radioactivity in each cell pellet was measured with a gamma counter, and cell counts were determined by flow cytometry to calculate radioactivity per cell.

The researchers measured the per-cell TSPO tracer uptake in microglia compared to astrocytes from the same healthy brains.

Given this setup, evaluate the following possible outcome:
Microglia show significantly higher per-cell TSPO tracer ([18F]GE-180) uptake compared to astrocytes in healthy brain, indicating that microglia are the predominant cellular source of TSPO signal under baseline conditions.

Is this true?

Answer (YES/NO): YES